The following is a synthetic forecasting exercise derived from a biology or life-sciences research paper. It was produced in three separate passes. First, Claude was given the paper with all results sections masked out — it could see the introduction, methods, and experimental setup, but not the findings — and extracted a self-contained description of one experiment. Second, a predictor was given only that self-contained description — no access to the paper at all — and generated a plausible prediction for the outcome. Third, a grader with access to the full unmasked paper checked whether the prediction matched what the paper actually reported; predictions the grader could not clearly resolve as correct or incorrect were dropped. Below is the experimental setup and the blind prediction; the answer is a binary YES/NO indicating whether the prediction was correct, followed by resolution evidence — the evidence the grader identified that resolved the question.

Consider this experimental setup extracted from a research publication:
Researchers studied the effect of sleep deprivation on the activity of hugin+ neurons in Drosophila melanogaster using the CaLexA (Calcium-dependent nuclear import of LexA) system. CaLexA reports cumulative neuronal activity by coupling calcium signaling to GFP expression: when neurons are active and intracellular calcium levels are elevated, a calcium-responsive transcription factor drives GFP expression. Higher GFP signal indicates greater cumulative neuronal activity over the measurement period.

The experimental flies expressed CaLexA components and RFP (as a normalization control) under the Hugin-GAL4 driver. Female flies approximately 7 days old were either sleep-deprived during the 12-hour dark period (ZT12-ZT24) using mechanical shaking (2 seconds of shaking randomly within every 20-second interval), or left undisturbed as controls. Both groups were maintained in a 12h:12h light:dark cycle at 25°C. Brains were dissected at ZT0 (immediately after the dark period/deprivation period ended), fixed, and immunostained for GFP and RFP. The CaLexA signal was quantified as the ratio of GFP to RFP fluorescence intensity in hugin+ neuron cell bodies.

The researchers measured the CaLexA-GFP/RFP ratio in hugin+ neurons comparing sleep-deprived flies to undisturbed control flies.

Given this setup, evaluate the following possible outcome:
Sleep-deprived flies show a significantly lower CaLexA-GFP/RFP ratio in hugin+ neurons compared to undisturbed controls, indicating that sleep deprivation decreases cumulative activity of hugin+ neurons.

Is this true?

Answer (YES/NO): YES